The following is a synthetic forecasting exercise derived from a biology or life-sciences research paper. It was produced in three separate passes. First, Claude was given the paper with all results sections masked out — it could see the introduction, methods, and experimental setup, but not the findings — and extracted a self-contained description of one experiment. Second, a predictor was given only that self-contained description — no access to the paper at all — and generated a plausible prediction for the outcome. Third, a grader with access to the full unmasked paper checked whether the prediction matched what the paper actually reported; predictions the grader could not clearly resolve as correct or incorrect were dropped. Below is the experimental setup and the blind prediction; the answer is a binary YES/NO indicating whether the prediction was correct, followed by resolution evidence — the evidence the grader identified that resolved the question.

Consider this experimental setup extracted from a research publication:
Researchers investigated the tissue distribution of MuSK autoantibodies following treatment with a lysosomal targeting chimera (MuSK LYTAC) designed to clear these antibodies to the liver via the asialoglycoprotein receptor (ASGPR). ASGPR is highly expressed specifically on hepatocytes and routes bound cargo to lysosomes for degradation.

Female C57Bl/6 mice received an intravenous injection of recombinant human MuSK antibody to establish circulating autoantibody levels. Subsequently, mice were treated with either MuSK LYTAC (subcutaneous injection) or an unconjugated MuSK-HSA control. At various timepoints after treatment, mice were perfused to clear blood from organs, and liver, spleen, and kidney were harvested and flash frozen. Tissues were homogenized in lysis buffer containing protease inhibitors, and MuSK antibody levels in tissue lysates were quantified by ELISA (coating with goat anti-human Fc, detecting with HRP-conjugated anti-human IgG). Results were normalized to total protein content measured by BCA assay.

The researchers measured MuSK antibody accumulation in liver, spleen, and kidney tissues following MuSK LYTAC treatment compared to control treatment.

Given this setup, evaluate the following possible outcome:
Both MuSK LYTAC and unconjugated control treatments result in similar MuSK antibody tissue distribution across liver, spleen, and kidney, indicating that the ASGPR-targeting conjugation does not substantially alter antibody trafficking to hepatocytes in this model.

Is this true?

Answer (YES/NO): NO